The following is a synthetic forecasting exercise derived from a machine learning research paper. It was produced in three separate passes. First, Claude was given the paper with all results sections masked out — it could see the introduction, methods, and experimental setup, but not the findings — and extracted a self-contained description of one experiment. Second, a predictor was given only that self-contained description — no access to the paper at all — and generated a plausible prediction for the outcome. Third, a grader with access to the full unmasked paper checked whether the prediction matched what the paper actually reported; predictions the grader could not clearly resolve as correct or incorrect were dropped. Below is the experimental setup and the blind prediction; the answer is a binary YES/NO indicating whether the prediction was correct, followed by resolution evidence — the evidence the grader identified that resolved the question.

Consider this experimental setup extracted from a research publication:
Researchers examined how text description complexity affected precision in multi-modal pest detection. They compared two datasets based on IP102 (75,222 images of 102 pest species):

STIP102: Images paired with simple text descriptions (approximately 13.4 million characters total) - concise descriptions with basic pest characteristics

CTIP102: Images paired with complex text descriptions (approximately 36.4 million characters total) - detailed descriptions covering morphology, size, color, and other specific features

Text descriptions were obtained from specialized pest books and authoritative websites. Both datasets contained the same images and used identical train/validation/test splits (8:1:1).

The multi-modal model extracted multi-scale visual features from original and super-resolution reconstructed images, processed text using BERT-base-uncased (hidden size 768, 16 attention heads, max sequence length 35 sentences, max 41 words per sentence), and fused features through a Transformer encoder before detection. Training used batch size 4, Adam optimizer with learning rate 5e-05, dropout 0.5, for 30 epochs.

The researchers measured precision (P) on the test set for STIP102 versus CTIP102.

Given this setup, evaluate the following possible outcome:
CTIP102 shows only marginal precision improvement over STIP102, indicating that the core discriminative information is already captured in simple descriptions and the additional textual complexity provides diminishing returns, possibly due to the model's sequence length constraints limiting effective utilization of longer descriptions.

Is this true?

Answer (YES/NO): NO